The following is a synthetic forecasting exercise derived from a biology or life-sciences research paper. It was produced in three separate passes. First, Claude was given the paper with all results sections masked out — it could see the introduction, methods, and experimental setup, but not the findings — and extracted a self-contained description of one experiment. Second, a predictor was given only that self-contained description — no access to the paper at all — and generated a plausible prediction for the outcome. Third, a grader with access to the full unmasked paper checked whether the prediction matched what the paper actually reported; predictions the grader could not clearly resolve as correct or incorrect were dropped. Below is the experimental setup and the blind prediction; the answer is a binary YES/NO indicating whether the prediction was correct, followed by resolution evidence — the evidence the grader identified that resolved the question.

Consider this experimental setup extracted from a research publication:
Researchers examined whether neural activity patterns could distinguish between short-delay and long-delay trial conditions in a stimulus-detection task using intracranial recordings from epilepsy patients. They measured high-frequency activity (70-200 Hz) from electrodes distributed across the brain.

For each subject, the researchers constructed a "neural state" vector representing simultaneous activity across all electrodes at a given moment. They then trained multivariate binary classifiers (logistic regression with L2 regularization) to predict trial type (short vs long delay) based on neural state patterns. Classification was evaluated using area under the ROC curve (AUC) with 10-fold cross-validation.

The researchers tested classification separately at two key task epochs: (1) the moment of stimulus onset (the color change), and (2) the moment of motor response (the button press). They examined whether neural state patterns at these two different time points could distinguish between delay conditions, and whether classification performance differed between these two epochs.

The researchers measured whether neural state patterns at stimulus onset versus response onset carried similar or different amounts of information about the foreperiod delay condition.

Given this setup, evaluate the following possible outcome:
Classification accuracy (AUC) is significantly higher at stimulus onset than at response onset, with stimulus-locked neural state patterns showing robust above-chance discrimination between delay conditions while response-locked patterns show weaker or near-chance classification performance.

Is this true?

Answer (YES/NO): NO